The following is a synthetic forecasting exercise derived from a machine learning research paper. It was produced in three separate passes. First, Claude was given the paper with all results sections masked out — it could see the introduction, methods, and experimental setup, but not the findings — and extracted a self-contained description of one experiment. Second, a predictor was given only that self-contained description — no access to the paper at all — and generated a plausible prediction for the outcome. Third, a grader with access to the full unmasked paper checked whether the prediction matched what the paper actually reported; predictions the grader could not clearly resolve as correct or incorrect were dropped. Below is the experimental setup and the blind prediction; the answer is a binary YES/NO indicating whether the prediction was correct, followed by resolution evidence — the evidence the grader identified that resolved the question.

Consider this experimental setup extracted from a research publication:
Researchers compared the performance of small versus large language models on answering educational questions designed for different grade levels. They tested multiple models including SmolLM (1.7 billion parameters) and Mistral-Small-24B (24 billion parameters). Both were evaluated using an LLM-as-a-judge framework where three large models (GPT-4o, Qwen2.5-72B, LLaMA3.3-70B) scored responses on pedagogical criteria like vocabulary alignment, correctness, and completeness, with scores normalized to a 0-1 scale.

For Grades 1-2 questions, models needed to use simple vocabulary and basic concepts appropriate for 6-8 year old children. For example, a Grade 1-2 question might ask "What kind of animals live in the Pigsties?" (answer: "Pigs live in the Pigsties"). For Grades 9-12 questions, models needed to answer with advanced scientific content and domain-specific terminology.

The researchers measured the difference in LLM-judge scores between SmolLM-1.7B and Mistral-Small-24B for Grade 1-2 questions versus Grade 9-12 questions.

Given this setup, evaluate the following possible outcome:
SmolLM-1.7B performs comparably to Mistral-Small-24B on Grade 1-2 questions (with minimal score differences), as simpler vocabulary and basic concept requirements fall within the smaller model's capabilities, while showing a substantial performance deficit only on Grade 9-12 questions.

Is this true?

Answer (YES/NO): NO